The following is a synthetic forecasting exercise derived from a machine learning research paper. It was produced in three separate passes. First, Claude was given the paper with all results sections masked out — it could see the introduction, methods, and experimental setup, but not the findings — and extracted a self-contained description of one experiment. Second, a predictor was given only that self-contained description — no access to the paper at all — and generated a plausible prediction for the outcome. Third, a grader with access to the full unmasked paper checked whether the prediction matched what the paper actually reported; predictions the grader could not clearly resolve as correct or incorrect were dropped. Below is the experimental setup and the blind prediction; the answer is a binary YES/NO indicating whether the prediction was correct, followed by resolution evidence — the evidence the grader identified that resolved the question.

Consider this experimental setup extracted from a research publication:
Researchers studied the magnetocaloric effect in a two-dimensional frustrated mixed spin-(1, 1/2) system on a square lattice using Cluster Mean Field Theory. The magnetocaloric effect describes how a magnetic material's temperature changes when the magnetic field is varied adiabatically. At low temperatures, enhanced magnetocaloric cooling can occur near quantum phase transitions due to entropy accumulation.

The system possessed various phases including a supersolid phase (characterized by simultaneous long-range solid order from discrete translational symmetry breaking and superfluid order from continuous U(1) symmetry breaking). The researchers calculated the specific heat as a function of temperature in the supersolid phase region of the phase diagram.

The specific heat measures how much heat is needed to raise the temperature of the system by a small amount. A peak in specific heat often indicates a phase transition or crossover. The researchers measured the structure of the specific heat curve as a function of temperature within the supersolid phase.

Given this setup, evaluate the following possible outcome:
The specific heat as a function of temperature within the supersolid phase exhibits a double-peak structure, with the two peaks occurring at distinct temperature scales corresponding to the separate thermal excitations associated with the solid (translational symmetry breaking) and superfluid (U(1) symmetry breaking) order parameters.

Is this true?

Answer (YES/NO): NO